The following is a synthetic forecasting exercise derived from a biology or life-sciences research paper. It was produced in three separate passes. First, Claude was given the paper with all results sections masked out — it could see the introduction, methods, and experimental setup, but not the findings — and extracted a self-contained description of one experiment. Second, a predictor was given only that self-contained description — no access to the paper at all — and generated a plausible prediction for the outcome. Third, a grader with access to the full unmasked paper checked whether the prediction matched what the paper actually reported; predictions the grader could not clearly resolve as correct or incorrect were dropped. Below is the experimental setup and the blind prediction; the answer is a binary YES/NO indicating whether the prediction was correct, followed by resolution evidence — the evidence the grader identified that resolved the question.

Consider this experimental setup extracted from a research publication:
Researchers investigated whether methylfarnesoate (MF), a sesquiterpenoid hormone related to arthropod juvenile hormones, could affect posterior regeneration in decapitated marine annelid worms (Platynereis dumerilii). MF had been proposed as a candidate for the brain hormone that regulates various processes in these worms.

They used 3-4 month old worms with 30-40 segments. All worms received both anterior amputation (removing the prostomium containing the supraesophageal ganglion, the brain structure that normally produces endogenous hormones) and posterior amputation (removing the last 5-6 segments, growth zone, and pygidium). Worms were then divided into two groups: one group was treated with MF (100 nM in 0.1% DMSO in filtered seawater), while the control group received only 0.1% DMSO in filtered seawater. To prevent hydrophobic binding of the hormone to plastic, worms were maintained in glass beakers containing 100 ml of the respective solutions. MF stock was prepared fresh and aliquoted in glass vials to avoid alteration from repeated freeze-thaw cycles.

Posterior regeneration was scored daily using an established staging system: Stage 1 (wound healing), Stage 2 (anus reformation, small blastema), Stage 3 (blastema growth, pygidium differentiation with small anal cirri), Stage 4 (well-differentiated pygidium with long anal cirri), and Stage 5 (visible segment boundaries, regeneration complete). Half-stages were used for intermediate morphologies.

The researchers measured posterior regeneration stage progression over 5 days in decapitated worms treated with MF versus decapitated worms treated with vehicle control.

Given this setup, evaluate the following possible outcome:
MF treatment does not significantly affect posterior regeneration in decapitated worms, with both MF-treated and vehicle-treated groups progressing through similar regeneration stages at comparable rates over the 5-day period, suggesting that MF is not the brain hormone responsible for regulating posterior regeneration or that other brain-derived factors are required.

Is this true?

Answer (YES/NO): NO